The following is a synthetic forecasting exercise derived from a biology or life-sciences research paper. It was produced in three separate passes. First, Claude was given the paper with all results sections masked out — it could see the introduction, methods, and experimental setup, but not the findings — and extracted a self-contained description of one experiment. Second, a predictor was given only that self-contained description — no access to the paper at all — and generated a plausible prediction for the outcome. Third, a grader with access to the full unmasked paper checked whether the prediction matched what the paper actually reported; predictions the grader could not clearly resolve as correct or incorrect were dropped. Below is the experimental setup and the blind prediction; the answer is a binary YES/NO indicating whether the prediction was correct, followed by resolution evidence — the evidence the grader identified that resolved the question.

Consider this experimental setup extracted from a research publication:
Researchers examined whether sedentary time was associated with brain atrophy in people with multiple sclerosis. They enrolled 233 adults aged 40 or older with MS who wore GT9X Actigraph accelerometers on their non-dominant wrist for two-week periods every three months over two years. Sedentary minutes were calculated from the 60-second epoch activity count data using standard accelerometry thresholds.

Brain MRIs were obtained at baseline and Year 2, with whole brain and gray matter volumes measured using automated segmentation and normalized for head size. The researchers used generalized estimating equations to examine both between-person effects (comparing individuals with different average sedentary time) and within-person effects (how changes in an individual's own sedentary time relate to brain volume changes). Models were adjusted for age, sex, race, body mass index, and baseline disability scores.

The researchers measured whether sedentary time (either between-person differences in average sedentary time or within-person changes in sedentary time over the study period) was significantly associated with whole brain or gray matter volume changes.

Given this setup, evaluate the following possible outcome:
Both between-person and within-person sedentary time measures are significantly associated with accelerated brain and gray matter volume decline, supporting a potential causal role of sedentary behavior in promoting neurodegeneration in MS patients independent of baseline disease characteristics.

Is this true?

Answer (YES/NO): NO